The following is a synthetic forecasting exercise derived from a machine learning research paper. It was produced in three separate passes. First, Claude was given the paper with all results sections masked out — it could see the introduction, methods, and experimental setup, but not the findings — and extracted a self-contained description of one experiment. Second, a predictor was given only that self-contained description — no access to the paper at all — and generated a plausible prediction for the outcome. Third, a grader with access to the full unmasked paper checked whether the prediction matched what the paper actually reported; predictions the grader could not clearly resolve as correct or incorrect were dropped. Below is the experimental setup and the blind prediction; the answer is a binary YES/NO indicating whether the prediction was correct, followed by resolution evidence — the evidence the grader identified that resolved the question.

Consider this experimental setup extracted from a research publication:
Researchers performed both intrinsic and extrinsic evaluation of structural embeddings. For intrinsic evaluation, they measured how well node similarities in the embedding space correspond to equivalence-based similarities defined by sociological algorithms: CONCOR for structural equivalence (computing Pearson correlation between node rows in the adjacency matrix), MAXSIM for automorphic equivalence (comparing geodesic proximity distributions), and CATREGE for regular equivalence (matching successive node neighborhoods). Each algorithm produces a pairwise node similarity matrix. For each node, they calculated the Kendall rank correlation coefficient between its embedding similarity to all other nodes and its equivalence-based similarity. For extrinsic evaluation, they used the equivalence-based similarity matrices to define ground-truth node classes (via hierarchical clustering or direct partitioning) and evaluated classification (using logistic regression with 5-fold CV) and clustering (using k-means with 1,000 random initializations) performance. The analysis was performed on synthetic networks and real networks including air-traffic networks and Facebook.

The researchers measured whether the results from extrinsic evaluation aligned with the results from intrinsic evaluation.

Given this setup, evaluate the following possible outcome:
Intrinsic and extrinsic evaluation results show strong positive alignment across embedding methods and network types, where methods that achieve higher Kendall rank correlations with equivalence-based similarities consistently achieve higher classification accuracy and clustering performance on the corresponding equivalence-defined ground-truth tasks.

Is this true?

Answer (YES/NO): NO